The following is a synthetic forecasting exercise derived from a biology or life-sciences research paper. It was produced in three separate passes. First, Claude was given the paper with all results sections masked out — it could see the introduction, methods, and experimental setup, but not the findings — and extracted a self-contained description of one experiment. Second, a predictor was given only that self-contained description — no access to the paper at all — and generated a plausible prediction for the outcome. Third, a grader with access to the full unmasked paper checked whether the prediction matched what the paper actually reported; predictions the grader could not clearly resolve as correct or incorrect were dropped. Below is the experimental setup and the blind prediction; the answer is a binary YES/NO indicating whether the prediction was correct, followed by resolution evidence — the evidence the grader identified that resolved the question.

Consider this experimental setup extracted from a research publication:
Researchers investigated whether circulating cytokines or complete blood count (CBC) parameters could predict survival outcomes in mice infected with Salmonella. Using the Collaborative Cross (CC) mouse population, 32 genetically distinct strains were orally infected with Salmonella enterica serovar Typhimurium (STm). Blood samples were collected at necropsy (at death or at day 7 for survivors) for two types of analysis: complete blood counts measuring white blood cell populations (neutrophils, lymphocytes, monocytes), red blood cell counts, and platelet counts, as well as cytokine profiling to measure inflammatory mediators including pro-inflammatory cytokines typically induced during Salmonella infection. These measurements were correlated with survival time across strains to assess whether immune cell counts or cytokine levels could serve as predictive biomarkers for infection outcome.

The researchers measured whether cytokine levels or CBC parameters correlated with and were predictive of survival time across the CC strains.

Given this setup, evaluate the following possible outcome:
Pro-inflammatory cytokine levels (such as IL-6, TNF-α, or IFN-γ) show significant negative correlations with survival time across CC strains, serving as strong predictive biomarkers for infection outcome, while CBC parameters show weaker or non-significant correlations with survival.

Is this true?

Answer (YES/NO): NO